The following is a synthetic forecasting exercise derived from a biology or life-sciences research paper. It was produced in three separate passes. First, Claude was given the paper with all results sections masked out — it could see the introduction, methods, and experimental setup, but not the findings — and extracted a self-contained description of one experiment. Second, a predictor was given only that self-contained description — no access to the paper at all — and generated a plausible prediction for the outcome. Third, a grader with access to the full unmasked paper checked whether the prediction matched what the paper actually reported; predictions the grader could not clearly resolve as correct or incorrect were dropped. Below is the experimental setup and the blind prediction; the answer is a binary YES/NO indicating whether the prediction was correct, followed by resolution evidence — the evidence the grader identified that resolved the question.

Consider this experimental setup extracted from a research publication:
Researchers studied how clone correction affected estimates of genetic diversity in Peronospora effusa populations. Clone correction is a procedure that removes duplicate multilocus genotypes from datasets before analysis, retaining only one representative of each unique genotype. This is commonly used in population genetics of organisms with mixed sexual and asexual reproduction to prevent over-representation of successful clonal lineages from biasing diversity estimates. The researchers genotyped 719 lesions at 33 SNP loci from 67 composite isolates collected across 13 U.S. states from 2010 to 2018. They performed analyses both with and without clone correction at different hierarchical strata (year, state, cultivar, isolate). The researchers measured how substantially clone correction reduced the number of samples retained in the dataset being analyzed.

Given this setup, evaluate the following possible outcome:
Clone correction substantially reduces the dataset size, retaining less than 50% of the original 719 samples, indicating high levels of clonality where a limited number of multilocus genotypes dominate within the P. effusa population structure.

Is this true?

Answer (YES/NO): NO